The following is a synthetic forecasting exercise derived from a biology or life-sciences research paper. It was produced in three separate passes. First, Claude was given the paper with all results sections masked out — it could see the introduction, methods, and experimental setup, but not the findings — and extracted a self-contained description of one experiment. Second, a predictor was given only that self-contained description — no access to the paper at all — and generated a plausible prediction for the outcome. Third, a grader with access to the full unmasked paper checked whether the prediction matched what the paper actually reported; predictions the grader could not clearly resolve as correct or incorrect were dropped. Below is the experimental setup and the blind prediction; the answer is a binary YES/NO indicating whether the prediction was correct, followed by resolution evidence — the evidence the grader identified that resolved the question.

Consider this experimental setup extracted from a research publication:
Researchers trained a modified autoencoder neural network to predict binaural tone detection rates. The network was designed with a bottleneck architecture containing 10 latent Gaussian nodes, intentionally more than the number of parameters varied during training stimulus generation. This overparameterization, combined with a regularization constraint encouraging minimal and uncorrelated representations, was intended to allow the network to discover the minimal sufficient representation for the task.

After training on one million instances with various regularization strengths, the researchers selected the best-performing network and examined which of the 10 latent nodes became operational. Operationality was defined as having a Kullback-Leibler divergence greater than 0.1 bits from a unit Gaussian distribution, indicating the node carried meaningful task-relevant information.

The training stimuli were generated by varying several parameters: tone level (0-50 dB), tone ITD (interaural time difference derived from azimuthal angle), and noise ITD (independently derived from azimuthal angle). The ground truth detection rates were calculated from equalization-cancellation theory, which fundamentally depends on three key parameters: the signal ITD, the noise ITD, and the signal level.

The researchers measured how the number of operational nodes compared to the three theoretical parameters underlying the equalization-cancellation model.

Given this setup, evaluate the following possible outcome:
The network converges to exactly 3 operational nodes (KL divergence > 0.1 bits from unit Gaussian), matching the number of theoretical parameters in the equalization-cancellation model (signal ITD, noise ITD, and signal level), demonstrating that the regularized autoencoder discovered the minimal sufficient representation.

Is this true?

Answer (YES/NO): NO